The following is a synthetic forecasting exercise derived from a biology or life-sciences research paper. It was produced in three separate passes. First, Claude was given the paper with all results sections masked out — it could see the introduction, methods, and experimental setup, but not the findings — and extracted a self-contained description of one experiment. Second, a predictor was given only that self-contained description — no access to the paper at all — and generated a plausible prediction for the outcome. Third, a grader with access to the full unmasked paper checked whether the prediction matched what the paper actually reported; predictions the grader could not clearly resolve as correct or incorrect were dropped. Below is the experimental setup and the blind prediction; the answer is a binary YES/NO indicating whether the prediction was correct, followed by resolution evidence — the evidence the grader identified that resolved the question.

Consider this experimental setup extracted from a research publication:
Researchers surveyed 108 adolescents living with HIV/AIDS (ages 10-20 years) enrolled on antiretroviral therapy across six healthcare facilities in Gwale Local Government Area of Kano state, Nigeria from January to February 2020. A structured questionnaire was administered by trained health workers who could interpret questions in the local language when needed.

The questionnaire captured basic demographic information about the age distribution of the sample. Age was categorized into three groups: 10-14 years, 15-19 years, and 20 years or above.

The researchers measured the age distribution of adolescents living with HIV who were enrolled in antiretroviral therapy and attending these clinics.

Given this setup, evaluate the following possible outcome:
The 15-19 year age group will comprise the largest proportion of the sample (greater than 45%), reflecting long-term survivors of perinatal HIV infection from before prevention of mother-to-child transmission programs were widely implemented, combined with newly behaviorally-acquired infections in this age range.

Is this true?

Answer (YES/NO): YES